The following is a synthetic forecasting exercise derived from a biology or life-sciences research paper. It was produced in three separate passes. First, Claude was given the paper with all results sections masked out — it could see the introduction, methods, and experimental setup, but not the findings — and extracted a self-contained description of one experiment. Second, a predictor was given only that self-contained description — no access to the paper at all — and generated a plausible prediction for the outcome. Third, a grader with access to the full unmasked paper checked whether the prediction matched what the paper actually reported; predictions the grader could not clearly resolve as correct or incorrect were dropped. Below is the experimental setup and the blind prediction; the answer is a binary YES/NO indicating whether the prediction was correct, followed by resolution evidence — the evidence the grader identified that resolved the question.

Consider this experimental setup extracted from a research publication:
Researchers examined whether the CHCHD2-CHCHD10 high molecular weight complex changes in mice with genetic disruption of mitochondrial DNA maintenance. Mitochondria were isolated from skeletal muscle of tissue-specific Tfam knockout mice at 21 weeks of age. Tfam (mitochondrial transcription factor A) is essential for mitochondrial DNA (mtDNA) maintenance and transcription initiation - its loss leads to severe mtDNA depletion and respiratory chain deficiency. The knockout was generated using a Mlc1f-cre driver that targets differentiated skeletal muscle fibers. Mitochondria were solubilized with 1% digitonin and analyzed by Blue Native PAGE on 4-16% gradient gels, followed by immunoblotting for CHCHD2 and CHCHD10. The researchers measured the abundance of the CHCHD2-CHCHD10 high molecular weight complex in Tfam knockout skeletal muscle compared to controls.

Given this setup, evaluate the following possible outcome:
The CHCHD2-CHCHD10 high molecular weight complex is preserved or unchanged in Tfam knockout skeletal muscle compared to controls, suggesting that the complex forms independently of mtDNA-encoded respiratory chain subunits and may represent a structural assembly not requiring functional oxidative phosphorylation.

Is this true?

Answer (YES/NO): NO